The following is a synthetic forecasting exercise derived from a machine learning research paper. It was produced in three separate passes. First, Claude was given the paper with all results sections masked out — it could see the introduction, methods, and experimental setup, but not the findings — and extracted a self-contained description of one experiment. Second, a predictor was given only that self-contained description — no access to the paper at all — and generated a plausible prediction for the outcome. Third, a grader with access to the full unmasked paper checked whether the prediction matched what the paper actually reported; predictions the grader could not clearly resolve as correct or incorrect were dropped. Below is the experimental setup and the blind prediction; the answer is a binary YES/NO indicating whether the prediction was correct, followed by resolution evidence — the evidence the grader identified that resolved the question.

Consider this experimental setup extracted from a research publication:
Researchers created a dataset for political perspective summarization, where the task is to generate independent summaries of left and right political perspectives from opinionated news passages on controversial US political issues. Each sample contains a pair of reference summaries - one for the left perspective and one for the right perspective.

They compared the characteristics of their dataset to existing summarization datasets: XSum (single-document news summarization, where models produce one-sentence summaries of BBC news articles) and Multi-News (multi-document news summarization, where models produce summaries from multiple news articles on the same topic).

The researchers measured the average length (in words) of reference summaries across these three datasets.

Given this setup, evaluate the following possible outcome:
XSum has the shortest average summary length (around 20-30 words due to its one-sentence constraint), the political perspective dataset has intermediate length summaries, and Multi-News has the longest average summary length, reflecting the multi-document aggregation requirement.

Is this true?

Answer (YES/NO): NO